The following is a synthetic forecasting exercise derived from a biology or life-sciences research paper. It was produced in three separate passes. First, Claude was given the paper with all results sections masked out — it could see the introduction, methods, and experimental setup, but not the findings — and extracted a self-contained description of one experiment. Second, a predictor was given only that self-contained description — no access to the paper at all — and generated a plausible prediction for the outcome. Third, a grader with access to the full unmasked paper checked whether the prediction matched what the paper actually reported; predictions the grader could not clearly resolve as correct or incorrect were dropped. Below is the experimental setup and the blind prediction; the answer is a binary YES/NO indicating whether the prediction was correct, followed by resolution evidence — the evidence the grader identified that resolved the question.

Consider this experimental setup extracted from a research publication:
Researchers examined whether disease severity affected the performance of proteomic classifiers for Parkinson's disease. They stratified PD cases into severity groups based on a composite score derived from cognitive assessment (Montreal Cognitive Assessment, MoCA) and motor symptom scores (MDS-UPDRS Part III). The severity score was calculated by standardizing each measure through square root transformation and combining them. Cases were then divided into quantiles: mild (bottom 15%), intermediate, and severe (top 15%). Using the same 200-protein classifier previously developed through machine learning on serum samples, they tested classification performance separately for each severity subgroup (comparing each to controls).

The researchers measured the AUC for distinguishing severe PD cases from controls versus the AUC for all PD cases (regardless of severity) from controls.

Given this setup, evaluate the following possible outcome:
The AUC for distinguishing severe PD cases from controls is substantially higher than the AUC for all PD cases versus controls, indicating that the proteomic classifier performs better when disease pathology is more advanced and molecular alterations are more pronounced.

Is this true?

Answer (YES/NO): YES